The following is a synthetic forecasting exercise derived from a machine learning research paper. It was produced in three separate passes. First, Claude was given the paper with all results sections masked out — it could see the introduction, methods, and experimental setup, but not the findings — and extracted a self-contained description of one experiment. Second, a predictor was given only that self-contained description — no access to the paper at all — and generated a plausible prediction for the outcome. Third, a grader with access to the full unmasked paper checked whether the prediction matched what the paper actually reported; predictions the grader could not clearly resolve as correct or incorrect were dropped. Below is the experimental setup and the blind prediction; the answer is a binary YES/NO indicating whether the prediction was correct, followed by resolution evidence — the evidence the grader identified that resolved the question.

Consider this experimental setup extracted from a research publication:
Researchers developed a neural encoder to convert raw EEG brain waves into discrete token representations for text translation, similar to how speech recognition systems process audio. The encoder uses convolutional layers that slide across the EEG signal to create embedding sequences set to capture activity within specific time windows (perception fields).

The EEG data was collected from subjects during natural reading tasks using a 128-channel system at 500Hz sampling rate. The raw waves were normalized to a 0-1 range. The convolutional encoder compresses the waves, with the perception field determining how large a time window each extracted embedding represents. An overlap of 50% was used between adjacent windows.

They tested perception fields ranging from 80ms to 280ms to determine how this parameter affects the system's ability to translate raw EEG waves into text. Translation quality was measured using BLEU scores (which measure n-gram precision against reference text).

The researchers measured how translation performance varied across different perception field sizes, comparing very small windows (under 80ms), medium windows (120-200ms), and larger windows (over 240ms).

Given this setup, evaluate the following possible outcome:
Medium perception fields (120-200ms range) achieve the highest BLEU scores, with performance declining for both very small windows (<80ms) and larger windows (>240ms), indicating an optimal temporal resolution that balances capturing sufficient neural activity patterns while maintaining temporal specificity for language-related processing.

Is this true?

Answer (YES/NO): NO